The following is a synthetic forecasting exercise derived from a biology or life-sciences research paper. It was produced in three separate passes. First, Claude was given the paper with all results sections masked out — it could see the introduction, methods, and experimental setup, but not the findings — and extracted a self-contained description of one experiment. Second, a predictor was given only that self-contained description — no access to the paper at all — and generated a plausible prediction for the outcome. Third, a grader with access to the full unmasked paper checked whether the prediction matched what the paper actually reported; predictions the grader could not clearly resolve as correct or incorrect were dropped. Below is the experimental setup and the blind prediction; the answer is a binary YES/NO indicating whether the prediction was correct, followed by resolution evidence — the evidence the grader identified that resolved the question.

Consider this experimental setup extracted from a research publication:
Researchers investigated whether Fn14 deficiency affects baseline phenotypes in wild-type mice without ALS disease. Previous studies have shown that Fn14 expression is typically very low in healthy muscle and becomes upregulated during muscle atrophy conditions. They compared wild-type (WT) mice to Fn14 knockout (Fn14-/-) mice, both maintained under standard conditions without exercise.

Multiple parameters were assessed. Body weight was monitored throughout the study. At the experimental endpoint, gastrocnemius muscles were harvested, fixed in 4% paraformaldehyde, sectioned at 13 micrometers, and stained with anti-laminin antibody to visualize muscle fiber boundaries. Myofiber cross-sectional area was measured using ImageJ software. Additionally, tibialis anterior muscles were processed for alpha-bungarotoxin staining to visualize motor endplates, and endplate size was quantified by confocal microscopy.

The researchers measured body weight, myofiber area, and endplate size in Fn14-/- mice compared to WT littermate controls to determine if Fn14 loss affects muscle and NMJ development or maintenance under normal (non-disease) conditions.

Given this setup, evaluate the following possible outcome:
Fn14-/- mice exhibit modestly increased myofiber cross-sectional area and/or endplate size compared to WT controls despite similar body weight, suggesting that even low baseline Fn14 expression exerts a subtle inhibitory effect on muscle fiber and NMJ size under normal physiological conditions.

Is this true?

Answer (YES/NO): NO